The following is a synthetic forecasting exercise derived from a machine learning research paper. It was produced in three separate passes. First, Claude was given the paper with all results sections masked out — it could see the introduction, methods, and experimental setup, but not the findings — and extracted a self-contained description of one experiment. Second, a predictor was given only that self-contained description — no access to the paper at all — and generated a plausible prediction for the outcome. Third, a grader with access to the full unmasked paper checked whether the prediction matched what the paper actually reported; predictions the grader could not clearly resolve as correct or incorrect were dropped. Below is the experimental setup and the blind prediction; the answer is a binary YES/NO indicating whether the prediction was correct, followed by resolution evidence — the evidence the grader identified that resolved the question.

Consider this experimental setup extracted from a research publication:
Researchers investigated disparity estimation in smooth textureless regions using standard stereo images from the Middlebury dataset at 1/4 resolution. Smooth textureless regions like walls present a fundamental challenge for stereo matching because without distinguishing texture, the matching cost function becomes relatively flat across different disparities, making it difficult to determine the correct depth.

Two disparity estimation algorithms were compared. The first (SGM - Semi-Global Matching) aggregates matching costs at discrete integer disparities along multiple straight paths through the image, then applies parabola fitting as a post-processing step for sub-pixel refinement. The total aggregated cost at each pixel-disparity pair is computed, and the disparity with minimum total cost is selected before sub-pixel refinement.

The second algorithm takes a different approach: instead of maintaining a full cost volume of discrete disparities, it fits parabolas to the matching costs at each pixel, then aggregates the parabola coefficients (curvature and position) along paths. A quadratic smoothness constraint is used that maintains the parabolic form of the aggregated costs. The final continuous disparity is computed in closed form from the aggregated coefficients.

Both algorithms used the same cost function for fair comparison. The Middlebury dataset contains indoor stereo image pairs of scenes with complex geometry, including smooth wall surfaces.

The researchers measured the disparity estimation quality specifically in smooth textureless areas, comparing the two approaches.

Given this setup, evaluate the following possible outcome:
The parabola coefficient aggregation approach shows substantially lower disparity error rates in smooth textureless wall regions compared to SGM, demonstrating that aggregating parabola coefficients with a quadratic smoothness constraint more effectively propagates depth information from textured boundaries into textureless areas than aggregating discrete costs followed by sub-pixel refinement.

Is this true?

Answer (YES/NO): NO